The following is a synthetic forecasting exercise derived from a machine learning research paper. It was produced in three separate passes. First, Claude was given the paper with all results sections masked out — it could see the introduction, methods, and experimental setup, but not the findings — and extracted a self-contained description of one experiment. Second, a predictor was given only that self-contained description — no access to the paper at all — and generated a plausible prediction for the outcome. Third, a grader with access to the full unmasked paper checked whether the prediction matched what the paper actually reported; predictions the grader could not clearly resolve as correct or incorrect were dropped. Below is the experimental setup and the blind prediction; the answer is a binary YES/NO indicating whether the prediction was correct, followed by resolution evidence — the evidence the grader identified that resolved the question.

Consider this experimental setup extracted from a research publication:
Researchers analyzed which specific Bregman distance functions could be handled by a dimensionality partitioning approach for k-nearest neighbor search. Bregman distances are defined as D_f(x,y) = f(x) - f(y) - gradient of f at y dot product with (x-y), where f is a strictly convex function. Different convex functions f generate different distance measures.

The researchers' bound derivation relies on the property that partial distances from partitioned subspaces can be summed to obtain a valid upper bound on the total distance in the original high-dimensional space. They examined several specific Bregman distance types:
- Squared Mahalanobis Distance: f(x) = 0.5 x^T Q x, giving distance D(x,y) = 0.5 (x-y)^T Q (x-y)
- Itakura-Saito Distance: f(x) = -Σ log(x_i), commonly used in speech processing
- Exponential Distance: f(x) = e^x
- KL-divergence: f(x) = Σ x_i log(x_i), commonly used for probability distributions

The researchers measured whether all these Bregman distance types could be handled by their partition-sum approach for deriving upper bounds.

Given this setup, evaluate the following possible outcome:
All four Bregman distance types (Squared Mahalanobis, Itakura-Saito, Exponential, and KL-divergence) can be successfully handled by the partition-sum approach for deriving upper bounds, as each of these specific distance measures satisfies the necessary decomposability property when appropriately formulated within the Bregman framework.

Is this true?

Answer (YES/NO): NO